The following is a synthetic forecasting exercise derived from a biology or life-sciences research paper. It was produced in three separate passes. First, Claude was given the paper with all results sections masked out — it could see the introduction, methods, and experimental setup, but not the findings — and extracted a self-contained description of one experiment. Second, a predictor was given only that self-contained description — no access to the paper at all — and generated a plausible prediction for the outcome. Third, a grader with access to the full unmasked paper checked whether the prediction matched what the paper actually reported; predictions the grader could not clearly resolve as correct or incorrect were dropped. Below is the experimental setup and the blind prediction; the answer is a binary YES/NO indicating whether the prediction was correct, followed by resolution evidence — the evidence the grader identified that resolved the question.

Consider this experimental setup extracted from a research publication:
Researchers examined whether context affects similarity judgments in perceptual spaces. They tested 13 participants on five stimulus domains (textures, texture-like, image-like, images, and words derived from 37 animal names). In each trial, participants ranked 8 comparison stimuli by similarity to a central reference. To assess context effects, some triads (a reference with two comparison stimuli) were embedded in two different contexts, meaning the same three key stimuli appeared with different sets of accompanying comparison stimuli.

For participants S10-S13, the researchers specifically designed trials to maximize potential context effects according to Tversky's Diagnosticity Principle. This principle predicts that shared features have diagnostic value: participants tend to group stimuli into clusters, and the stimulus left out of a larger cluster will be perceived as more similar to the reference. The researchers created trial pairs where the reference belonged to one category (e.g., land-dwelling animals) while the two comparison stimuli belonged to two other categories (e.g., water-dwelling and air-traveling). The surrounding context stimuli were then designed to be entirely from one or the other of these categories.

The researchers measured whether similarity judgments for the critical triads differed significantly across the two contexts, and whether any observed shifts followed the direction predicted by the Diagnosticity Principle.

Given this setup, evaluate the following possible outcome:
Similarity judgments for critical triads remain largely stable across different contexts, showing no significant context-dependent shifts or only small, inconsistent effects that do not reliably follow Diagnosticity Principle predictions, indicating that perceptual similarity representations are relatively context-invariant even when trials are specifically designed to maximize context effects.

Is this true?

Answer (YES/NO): YES